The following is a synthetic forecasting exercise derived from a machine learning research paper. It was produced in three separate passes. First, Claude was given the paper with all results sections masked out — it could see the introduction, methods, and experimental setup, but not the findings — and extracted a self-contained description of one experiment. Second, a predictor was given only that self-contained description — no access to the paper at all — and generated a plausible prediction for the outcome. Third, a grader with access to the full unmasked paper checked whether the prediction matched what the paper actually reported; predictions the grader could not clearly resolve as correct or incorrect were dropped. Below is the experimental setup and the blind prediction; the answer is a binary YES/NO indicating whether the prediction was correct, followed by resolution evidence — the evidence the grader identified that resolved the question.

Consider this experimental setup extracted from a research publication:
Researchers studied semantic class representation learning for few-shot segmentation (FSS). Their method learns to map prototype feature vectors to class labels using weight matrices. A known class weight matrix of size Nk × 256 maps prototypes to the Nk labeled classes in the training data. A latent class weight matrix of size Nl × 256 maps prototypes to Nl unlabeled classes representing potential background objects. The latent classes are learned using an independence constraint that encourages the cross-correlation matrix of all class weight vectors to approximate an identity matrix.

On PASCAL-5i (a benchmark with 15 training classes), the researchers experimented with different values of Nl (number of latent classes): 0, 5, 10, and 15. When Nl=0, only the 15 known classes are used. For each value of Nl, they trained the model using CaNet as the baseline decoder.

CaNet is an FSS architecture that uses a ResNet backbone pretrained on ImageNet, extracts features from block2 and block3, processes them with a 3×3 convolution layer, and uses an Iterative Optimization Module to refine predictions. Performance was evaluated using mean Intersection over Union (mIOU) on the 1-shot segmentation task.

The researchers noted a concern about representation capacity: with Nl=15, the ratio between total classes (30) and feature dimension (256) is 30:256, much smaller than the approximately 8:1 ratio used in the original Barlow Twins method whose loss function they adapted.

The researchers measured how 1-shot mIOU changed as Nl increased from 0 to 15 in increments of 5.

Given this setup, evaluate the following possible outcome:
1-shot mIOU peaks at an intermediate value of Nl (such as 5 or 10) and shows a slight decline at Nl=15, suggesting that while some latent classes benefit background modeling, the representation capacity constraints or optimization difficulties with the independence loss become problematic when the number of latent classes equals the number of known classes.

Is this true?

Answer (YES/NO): NO